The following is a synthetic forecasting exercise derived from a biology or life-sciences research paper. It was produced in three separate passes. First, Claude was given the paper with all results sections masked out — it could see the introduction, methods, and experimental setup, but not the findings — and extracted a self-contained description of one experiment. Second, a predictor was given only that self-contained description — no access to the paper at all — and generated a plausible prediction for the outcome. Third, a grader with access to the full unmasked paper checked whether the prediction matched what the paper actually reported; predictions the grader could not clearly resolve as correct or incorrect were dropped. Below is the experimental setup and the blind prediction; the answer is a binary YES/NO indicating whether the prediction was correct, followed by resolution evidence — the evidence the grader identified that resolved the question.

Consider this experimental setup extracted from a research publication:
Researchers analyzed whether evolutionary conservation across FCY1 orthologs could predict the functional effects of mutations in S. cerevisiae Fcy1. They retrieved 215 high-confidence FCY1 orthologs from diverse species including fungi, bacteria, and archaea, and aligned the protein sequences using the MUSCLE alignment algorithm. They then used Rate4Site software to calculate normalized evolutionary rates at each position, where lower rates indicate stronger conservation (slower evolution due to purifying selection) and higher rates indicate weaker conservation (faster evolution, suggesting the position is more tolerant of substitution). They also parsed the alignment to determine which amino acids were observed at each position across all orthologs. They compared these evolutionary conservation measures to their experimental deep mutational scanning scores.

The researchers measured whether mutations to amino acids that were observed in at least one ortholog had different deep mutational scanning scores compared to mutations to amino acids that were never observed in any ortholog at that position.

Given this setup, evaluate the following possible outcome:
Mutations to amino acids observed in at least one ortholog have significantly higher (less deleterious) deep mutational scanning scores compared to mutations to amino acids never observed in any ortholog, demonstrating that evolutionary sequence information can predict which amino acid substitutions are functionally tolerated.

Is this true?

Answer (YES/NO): YES